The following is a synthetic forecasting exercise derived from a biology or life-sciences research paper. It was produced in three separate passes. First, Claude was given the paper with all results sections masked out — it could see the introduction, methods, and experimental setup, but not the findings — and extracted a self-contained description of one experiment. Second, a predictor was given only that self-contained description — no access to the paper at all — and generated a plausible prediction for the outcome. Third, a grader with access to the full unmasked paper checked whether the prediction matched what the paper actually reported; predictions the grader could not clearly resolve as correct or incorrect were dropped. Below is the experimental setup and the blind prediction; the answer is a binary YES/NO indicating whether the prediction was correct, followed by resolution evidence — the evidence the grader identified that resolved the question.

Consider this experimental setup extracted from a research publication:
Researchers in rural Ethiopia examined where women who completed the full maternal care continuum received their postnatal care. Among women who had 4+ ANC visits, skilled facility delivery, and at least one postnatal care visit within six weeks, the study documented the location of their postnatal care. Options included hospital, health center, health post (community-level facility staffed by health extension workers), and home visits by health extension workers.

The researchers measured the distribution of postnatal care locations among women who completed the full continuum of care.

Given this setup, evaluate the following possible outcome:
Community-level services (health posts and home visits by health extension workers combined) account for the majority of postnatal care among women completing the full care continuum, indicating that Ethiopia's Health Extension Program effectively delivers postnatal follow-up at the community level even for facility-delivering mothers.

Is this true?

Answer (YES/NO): YES